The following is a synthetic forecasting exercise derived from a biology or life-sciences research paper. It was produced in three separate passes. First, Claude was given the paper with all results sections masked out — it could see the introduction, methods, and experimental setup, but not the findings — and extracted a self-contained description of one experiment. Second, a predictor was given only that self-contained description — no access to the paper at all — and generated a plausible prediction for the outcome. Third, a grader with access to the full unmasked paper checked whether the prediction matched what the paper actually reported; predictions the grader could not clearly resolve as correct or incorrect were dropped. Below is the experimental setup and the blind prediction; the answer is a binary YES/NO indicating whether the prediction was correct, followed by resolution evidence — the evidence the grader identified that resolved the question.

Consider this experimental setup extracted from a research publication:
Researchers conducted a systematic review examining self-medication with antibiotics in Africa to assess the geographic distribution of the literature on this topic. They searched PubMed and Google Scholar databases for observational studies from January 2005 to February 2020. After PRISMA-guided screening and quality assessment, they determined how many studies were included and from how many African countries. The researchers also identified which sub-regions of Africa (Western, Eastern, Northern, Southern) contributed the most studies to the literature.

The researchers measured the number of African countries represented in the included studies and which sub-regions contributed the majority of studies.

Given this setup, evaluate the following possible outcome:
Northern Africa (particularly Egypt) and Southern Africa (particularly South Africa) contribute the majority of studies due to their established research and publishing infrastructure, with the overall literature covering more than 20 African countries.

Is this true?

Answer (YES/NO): NO